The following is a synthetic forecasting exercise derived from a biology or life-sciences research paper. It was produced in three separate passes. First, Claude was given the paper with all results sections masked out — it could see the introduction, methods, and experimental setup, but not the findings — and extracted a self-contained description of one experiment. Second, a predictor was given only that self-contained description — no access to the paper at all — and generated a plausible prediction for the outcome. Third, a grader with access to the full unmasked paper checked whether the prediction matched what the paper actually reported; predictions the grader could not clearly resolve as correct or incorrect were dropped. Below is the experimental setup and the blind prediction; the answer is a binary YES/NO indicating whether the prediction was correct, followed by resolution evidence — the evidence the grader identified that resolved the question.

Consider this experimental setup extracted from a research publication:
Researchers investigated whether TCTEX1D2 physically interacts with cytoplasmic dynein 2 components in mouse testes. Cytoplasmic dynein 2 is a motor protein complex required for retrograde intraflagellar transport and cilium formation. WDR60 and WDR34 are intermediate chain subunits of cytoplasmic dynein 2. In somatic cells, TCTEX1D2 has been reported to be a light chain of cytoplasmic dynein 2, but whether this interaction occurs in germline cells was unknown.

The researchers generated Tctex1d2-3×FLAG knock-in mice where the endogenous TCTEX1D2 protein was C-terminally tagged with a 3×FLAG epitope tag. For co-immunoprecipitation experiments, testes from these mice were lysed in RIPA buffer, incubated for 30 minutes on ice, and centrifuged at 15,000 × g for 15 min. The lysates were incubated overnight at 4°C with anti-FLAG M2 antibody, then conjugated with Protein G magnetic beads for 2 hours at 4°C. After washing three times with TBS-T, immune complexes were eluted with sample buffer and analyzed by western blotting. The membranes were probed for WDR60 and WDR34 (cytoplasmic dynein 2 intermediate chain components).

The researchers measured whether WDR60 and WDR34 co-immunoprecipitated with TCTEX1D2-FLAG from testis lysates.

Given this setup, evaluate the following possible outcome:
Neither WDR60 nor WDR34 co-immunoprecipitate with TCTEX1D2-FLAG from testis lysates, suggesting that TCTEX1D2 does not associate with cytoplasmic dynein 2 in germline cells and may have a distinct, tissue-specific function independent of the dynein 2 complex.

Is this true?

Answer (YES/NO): NO